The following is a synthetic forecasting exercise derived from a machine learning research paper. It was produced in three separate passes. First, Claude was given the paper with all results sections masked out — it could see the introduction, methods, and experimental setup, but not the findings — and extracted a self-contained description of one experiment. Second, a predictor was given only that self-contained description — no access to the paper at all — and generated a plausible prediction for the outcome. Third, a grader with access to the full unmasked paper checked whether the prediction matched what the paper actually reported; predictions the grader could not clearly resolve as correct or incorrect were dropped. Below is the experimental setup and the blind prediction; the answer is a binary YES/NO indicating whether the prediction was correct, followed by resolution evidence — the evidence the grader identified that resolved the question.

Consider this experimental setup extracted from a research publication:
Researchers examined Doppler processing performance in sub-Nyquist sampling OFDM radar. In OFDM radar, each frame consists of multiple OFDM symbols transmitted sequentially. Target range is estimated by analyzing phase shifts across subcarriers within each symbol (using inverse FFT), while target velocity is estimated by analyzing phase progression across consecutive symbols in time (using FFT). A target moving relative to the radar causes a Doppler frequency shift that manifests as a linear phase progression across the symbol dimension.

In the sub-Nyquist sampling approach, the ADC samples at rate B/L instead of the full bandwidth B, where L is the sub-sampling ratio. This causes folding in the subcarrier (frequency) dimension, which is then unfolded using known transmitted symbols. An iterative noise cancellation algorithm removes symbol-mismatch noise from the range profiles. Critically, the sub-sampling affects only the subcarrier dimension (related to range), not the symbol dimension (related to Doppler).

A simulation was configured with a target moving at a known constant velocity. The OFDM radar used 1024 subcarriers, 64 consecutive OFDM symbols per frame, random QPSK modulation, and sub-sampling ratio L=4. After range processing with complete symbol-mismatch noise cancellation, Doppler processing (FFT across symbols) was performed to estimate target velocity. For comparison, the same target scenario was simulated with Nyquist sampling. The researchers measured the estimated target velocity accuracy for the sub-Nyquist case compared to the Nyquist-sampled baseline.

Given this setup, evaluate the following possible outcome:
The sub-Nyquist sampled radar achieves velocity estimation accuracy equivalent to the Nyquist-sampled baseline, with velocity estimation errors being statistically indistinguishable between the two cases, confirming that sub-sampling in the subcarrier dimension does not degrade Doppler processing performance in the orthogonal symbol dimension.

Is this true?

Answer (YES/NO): NO